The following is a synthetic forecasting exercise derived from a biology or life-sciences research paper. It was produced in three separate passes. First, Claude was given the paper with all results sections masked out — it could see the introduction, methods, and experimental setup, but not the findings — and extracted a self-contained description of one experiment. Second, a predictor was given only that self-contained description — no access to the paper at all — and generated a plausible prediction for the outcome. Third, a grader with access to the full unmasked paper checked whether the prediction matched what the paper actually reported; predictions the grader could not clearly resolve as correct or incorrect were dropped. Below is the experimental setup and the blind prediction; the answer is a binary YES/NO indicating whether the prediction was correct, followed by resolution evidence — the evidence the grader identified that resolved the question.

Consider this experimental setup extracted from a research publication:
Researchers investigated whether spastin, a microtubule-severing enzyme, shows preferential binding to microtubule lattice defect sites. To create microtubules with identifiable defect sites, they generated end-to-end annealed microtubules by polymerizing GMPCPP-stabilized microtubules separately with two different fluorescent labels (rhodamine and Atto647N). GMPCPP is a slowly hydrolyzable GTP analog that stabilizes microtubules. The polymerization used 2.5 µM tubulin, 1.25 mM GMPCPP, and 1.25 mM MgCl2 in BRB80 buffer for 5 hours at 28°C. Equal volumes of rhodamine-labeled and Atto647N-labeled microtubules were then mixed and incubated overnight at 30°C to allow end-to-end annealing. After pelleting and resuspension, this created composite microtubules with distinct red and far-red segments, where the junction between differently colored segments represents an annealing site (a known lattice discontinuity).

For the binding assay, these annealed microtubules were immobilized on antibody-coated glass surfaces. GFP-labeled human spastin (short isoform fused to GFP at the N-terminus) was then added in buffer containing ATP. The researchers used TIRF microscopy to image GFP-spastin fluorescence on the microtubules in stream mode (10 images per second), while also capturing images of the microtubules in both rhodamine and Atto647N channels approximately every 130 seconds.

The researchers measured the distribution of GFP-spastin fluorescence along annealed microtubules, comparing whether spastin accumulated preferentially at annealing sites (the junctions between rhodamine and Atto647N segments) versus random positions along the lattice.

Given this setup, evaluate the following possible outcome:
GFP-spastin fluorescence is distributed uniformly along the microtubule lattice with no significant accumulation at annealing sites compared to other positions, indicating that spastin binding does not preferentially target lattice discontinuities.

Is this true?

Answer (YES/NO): YES